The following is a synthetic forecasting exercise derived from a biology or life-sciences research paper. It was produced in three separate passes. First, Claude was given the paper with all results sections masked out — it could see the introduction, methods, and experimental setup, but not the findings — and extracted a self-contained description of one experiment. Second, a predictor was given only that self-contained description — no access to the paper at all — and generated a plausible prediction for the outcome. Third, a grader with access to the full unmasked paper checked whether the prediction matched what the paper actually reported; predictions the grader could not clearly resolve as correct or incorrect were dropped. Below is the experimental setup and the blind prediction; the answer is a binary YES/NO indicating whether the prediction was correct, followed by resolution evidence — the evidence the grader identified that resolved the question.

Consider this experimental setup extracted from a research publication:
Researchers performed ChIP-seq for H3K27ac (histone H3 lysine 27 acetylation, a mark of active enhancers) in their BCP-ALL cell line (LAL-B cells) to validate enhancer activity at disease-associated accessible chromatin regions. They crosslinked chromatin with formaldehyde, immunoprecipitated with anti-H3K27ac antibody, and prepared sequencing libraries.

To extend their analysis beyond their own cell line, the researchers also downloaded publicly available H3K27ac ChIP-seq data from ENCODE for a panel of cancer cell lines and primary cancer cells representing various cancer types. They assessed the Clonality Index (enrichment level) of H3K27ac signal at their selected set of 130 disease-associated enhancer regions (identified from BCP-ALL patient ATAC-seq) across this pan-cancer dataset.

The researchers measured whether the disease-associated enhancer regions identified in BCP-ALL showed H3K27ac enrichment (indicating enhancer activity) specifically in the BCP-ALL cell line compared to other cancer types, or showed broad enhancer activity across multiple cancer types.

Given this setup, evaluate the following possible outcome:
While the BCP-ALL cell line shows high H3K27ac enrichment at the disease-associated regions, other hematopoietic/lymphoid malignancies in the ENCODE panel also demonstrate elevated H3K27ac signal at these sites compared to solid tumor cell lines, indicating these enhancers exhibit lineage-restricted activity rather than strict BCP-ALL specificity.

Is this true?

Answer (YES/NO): NO